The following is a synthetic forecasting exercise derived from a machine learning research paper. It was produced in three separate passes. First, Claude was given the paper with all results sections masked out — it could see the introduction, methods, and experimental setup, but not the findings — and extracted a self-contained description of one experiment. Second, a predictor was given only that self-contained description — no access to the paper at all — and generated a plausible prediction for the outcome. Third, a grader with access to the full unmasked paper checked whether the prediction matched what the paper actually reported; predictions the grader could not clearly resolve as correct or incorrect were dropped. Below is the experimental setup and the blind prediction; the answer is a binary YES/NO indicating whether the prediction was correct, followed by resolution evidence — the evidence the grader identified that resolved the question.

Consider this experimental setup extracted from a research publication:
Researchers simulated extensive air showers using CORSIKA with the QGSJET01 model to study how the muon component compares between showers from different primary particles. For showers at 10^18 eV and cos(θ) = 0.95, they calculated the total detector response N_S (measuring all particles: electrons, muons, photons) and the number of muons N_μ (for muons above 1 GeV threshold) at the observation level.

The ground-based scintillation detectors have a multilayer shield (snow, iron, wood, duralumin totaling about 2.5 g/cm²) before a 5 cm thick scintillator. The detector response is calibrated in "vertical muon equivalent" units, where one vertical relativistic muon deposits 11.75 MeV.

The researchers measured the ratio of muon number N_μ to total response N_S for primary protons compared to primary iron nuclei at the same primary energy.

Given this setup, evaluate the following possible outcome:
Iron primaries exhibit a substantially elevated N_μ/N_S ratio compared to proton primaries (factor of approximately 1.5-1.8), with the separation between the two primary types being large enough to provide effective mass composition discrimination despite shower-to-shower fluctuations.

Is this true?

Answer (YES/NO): NO